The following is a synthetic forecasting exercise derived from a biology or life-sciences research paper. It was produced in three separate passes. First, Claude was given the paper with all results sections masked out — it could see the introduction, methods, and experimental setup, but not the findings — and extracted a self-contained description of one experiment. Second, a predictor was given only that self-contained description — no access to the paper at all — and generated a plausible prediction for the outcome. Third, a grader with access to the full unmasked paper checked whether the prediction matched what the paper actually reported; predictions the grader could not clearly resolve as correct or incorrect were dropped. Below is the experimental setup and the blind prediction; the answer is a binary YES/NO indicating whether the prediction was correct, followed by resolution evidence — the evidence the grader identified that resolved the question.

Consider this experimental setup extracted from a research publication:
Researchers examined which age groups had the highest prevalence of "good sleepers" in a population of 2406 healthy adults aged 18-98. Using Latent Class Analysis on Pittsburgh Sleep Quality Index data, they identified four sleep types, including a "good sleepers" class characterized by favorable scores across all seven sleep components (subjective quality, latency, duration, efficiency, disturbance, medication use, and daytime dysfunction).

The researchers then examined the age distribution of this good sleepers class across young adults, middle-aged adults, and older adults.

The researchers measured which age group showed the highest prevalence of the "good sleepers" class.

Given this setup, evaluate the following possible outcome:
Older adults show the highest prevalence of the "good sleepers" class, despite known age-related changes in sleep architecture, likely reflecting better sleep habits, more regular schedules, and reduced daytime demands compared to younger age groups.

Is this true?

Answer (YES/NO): NO